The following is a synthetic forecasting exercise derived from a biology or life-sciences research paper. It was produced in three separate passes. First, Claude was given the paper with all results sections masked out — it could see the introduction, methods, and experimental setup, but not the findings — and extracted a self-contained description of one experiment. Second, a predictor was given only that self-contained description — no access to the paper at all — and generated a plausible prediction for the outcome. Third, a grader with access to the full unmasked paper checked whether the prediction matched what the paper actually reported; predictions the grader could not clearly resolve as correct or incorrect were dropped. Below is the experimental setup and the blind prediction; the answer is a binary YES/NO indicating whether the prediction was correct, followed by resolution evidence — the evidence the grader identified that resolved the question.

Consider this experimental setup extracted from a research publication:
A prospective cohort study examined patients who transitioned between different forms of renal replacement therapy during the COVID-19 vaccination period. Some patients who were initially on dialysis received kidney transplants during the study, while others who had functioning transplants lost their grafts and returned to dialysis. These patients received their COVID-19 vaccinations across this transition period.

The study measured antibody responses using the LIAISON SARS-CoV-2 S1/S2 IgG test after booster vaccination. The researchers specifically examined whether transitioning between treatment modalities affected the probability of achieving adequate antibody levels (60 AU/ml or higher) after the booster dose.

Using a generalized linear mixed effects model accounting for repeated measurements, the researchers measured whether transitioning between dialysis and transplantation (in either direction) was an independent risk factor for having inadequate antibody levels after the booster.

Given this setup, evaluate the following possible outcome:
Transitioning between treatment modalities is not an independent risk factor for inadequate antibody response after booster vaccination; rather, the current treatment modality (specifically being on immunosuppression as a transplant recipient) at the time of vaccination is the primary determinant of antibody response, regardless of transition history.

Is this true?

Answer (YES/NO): NO